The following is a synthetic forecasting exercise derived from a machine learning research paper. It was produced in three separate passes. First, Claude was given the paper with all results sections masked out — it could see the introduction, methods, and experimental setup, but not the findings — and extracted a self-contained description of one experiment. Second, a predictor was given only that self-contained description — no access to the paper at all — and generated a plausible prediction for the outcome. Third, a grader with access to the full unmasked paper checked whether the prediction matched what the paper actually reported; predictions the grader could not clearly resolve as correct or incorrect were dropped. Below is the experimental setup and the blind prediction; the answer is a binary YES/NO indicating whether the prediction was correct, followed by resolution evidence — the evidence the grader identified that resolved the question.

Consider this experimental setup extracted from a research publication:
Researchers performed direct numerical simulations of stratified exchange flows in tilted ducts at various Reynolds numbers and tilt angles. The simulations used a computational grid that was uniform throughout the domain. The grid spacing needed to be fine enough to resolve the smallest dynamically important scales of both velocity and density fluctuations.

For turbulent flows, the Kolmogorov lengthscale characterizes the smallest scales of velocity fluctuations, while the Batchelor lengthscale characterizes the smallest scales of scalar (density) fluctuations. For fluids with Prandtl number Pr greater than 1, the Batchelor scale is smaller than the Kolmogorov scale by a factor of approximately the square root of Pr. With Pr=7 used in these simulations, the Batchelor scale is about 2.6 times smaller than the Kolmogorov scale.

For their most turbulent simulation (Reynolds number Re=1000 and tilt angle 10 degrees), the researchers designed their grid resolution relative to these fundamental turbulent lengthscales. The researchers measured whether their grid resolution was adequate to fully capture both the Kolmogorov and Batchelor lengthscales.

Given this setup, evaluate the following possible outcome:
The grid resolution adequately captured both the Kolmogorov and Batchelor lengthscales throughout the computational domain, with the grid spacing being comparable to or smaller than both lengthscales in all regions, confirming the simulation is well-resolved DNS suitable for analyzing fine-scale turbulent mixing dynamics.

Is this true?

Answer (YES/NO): NO